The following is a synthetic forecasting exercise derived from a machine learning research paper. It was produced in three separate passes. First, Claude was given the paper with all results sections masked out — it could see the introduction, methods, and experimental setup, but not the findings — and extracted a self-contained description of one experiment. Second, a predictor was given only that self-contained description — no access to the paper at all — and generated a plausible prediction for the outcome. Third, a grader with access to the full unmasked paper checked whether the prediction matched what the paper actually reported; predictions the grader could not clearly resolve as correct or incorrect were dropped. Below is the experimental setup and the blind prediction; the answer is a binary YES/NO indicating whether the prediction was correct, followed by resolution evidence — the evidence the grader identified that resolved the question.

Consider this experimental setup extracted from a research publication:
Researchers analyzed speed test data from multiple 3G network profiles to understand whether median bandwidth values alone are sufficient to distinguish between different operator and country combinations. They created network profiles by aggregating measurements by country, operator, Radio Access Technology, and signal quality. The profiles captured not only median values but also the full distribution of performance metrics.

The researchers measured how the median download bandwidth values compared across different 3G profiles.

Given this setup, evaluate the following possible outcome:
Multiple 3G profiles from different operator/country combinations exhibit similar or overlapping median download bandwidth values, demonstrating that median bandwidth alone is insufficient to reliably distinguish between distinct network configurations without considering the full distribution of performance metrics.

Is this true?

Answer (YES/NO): YES